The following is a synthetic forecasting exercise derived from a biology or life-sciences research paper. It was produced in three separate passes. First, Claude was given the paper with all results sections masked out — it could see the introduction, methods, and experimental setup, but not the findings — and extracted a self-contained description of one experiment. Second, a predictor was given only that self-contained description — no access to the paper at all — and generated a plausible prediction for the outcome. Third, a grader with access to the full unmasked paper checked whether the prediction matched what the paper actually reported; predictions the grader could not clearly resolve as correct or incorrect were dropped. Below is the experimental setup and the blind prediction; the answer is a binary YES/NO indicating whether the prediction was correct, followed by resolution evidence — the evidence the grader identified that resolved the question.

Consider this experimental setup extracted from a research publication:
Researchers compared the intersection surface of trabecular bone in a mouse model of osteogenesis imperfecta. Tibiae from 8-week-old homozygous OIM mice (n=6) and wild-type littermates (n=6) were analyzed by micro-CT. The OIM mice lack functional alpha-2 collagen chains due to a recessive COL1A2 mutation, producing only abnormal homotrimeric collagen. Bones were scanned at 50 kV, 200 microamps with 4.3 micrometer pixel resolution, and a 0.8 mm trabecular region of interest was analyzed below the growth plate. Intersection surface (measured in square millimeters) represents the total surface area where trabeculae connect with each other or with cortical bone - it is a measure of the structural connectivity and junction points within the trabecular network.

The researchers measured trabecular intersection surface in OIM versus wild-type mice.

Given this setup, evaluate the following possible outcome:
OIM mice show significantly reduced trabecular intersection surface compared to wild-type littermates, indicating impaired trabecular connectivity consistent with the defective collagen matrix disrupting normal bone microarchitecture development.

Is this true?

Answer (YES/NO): YES